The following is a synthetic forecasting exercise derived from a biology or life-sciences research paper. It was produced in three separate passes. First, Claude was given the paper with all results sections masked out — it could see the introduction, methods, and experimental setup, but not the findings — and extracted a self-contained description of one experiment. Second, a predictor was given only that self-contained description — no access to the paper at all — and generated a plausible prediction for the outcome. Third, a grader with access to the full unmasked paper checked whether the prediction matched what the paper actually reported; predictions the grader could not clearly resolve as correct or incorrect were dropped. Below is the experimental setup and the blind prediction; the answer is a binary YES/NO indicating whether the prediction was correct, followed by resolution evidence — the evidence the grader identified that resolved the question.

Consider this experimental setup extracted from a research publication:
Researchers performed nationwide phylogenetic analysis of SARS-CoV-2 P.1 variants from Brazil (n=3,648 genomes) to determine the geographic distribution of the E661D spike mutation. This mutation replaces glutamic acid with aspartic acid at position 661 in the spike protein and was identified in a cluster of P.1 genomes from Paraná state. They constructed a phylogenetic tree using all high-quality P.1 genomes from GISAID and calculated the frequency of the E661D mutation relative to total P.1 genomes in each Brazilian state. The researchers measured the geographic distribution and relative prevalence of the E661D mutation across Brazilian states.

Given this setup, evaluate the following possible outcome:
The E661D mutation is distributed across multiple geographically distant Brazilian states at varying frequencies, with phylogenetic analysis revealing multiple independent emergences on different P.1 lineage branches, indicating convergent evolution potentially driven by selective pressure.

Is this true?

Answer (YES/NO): NO